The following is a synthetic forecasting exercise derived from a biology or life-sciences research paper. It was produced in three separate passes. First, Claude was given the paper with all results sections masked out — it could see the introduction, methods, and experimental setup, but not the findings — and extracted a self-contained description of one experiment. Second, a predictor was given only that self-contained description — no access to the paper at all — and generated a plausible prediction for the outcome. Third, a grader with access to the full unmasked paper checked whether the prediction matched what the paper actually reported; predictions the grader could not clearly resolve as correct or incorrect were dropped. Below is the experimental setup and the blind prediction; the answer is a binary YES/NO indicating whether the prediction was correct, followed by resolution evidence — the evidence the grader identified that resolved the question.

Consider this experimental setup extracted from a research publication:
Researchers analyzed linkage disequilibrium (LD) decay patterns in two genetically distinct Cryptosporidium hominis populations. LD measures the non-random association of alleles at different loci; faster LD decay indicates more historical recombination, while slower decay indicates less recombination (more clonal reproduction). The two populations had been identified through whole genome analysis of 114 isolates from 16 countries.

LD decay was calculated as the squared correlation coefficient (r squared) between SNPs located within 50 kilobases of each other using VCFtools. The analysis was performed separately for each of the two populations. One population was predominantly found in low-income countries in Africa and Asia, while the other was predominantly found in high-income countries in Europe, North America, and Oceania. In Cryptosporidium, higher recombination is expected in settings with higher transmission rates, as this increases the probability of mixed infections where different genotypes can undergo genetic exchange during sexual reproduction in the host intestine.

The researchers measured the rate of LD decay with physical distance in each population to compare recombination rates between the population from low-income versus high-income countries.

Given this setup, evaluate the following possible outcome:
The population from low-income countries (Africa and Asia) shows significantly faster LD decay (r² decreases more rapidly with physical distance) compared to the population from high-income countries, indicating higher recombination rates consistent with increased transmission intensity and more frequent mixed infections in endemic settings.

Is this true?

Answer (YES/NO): YES